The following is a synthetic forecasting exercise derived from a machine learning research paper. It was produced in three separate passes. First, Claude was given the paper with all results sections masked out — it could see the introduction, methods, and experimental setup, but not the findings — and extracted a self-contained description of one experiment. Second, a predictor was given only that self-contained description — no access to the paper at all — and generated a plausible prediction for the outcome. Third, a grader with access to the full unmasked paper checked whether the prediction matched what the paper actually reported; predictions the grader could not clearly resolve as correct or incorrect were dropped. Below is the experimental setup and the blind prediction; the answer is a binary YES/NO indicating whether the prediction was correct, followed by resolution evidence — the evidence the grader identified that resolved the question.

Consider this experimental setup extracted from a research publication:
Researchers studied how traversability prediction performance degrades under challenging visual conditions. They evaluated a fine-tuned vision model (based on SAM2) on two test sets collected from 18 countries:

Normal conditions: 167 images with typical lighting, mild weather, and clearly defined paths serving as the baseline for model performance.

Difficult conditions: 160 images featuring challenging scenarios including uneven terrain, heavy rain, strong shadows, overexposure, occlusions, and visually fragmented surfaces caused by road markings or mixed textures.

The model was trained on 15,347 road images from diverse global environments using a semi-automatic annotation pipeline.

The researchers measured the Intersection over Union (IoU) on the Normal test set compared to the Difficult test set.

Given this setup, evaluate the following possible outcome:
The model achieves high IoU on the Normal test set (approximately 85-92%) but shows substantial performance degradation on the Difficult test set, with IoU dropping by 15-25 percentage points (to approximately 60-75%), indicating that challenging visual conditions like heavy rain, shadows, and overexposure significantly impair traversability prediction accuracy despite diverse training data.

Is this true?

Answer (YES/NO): NO